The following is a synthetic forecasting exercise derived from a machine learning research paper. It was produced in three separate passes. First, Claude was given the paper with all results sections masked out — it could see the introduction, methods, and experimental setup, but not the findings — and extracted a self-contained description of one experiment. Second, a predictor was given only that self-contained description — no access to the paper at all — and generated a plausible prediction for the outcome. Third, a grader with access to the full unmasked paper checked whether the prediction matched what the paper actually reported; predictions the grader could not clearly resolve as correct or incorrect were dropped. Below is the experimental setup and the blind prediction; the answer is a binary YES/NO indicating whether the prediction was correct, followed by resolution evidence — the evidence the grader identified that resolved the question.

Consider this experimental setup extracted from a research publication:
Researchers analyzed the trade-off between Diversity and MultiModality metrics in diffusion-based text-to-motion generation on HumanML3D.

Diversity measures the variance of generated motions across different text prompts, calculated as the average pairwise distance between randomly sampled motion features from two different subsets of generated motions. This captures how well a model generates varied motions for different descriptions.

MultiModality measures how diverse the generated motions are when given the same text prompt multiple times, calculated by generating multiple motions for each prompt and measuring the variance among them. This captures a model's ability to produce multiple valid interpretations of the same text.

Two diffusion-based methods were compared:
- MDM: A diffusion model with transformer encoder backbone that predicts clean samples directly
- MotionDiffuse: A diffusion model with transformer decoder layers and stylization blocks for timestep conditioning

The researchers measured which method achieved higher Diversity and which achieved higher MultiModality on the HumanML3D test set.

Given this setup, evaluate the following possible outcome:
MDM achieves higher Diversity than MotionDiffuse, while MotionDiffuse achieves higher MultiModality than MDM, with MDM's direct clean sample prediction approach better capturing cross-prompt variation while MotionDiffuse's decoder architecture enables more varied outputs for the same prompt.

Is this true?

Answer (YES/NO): NO